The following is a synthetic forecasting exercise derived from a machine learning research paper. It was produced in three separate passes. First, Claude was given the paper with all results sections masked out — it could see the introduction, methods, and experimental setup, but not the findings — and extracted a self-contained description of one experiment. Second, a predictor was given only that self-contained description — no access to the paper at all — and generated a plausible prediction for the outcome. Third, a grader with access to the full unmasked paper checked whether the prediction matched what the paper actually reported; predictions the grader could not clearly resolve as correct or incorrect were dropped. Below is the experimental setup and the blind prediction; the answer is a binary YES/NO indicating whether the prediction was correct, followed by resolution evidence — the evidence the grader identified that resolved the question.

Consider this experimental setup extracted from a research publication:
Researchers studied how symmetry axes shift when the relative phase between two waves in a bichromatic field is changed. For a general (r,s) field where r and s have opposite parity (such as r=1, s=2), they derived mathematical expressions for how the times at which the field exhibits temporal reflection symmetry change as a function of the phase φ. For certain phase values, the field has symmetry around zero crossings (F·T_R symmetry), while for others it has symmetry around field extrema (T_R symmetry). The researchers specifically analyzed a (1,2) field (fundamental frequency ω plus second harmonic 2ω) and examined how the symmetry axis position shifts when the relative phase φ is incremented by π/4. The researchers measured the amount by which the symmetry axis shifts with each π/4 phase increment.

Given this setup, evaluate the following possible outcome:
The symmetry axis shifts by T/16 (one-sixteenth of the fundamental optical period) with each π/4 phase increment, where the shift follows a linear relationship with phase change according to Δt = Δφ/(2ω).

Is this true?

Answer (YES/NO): NO